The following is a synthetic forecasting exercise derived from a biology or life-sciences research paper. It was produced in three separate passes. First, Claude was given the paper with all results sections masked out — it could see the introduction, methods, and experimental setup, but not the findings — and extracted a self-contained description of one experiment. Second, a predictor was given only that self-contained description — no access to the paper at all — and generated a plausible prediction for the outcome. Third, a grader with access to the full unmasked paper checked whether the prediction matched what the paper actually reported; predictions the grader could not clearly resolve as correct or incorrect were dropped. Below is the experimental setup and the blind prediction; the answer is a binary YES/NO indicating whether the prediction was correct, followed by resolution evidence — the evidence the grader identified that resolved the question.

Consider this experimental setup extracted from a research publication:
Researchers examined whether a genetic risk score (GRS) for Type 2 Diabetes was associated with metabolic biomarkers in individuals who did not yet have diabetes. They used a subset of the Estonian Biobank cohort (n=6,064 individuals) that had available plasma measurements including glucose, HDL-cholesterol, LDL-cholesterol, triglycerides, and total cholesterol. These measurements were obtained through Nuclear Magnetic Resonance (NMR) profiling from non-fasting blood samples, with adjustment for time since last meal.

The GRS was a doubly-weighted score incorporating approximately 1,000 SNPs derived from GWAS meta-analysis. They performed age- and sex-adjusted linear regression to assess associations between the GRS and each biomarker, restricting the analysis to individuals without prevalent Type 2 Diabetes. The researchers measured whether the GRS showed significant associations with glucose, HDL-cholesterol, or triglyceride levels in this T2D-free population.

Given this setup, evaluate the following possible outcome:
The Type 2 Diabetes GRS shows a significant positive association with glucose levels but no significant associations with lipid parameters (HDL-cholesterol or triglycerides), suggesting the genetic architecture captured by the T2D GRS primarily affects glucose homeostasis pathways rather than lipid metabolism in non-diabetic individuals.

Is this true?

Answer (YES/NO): NO